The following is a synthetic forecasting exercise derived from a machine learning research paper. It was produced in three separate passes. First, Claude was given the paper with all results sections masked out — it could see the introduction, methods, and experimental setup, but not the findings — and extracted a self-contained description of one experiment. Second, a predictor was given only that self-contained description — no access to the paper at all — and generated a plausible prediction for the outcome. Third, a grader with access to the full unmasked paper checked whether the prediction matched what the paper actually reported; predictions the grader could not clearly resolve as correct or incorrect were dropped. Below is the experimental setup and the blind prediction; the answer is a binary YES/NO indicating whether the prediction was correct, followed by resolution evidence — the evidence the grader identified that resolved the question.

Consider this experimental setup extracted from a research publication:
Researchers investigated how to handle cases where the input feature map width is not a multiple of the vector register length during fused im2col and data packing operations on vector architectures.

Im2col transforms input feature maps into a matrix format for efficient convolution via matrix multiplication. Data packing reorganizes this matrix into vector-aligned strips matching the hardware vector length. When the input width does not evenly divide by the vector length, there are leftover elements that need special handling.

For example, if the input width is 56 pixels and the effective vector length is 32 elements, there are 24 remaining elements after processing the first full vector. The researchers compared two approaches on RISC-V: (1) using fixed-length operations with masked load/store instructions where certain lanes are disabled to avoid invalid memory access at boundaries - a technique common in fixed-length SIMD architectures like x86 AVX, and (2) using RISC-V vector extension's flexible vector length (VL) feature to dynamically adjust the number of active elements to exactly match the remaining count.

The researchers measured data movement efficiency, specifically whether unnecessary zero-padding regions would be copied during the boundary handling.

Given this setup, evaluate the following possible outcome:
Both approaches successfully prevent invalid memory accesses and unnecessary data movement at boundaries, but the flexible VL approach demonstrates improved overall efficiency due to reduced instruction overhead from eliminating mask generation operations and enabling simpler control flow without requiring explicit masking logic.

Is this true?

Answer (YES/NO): NO